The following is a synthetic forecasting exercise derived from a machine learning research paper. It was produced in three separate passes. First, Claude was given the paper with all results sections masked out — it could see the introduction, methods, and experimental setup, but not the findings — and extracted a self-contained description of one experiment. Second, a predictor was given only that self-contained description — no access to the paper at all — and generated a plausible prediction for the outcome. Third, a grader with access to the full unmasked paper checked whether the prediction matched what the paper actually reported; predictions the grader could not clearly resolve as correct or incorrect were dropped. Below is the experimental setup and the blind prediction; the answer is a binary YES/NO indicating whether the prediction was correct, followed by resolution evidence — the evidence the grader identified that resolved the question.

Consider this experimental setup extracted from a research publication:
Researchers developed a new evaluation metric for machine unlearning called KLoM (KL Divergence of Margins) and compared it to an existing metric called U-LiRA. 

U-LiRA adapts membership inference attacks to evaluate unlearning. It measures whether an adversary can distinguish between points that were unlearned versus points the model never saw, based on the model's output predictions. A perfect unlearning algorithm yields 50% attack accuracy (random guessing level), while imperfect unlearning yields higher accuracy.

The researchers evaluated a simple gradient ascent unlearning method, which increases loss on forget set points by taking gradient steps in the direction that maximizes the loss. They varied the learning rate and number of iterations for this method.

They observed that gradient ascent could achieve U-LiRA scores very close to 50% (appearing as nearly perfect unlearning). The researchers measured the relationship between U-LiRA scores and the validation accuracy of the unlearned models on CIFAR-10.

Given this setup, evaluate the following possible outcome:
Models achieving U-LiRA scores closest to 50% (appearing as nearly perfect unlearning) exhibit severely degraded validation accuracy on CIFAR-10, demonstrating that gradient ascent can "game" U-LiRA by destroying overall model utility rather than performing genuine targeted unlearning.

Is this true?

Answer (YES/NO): YES